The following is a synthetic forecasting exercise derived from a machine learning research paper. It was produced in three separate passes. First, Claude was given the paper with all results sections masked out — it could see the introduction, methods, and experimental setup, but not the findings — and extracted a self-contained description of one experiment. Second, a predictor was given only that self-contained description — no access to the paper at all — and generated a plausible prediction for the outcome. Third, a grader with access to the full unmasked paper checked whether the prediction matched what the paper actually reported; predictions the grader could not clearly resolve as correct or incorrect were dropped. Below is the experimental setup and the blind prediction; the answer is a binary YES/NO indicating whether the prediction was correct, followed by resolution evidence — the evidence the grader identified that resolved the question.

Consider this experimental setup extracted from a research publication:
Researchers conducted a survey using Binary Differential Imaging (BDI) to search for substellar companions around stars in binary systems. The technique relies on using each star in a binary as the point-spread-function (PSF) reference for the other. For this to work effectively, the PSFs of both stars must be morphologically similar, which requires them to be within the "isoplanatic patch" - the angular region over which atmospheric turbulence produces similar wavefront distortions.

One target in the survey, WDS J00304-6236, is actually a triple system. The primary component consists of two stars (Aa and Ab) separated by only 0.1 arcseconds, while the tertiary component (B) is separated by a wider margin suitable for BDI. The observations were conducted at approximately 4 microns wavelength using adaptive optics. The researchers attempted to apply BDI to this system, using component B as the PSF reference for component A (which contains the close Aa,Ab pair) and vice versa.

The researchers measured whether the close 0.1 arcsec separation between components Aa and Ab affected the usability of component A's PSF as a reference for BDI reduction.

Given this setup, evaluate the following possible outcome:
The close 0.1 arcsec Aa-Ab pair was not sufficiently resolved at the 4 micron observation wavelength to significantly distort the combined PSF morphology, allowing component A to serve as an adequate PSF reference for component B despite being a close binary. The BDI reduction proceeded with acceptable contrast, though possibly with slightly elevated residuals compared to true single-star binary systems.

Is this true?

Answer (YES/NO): NO